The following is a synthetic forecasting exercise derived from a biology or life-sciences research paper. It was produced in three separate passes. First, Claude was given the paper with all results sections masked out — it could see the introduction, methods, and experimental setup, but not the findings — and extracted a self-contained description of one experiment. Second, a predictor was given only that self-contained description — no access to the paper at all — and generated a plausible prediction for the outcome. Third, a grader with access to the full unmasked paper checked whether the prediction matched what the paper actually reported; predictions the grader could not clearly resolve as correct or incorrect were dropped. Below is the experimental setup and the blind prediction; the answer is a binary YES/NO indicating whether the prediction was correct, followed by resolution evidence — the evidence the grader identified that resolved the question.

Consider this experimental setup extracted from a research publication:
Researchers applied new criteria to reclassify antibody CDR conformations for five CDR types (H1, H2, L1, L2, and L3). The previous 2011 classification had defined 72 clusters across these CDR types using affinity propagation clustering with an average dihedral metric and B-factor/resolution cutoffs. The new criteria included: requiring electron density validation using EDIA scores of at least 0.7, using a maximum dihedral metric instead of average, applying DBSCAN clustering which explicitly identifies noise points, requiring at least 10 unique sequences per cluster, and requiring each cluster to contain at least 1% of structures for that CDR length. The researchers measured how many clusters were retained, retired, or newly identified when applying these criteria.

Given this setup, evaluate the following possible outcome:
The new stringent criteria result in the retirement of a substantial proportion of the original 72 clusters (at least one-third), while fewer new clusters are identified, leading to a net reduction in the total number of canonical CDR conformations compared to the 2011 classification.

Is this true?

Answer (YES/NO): YES